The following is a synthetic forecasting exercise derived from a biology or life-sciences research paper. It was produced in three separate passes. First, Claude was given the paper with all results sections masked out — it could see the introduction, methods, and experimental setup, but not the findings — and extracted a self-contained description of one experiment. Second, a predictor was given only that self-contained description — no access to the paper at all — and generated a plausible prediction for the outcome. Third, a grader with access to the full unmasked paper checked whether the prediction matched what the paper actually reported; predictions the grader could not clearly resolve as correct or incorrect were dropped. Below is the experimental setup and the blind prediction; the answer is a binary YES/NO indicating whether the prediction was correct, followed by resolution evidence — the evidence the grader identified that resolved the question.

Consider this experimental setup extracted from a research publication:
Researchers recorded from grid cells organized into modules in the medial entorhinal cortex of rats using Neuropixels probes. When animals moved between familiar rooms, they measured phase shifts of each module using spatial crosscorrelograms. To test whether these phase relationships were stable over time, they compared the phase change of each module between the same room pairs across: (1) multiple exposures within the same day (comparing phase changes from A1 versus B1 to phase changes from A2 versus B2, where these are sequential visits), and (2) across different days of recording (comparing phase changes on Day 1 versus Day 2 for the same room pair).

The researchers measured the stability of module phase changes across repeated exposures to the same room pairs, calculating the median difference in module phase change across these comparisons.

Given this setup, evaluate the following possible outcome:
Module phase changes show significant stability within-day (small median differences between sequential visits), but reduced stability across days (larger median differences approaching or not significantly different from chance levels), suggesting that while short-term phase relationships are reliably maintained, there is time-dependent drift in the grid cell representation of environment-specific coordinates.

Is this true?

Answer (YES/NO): NO